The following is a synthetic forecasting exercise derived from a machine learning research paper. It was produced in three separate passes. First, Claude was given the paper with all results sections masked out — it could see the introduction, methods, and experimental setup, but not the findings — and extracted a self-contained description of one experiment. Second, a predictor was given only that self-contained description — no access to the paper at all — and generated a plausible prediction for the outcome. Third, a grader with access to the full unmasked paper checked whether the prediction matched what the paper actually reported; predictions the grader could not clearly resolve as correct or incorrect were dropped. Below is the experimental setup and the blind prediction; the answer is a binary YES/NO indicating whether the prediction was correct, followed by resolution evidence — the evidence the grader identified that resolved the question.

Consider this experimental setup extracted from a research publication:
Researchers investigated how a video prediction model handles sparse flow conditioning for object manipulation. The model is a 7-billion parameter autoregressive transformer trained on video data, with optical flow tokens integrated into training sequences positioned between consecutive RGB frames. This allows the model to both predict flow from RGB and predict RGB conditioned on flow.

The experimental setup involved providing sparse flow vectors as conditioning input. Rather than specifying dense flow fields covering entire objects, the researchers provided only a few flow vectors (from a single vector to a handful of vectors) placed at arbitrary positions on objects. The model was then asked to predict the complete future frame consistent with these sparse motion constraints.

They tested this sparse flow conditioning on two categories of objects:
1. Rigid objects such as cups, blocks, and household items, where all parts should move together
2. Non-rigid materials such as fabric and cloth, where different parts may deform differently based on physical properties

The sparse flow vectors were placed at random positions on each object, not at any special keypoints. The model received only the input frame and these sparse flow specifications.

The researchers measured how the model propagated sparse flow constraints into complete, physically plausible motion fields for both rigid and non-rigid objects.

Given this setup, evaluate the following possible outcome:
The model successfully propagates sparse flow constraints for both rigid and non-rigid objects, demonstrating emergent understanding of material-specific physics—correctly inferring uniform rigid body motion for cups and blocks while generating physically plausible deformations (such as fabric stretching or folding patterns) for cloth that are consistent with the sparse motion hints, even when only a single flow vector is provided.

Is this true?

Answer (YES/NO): YES